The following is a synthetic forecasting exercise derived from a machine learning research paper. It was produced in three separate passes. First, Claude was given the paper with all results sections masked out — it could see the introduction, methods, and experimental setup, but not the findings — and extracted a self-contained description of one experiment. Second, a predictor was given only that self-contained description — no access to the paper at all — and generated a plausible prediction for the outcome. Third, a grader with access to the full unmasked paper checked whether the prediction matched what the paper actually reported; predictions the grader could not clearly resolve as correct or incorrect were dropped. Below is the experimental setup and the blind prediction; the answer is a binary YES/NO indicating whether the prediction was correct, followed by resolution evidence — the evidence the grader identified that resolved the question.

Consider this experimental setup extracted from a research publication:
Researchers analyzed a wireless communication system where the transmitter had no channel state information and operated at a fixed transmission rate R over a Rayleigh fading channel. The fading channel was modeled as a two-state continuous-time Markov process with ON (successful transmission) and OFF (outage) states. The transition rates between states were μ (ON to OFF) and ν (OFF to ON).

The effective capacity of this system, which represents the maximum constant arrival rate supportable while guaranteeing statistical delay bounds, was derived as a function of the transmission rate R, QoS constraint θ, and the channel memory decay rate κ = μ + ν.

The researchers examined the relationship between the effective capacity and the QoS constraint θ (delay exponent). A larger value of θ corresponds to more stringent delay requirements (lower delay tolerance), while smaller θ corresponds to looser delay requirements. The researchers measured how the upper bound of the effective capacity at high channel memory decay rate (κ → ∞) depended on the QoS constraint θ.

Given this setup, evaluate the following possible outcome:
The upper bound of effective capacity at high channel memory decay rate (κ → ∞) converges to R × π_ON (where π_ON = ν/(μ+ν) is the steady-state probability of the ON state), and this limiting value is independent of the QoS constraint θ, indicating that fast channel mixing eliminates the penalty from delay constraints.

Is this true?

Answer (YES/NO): YES